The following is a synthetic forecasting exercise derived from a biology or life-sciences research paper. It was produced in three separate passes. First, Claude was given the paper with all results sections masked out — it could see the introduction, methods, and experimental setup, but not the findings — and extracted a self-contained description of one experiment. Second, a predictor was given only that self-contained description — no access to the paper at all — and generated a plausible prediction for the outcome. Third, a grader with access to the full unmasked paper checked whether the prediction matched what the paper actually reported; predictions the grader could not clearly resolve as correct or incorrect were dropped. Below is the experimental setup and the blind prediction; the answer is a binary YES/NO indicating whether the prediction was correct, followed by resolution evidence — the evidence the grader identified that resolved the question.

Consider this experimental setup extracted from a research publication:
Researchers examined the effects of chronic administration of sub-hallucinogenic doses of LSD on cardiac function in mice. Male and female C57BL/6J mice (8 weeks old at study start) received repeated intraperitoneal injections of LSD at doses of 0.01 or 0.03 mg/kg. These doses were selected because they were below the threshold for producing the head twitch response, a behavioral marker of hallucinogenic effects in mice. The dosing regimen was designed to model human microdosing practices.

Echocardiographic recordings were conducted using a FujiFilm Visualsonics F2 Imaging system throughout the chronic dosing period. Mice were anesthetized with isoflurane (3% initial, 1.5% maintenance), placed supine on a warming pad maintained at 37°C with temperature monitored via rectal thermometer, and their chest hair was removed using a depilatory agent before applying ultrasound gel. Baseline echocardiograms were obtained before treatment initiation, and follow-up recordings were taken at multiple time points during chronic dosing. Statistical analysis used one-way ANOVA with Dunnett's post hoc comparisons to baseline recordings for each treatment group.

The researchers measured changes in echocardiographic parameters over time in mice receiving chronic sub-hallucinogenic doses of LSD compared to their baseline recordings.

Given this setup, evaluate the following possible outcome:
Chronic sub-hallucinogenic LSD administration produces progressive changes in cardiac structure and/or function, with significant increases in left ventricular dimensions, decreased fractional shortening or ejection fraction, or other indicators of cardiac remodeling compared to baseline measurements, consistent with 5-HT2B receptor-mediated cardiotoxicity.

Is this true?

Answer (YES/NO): NO